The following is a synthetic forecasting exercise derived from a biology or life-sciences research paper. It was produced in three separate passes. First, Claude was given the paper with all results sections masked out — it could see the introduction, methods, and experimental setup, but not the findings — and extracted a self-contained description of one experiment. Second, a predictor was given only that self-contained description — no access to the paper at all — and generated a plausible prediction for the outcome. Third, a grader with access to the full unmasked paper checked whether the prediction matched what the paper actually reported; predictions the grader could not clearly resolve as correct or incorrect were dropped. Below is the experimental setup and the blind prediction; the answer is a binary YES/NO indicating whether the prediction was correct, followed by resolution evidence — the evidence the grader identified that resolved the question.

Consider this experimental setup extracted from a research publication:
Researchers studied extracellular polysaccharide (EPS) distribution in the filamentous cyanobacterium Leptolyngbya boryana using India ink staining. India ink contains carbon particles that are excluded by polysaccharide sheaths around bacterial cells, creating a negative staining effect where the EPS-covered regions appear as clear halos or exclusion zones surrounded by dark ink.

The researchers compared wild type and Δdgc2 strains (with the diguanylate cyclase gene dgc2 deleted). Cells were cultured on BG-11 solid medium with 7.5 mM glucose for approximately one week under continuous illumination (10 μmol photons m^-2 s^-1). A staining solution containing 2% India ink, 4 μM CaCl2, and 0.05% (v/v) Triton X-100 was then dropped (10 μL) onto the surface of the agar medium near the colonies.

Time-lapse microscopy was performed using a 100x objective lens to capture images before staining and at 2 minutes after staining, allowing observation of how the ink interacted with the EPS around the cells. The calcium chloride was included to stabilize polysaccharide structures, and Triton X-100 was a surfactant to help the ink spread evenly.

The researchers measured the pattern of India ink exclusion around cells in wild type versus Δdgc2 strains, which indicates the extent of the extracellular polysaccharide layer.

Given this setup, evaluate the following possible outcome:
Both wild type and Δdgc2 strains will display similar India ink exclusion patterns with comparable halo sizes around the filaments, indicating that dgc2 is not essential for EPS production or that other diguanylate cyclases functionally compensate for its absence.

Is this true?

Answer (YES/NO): NO